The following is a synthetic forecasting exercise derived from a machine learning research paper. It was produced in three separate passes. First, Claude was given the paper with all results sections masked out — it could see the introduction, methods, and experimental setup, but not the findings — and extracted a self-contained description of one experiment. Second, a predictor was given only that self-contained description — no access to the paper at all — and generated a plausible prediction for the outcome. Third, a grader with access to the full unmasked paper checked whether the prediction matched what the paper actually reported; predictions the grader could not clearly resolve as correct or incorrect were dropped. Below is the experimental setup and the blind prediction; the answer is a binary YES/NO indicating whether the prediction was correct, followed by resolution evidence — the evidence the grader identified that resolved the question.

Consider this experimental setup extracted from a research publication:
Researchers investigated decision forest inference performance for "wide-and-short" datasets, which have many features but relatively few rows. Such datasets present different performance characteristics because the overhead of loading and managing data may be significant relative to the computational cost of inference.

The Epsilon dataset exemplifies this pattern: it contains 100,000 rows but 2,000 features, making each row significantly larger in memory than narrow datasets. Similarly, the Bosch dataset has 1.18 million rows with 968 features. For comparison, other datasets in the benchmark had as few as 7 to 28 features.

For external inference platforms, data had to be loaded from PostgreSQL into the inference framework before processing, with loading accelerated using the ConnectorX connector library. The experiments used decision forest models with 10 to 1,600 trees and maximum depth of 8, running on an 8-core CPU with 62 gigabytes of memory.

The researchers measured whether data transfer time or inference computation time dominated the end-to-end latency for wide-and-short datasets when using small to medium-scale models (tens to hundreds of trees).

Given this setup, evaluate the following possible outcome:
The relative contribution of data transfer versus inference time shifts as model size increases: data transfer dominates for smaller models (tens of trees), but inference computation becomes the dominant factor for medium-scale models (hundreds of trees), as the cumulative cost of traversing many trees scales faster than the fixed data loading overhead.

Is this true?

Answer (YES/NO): NO